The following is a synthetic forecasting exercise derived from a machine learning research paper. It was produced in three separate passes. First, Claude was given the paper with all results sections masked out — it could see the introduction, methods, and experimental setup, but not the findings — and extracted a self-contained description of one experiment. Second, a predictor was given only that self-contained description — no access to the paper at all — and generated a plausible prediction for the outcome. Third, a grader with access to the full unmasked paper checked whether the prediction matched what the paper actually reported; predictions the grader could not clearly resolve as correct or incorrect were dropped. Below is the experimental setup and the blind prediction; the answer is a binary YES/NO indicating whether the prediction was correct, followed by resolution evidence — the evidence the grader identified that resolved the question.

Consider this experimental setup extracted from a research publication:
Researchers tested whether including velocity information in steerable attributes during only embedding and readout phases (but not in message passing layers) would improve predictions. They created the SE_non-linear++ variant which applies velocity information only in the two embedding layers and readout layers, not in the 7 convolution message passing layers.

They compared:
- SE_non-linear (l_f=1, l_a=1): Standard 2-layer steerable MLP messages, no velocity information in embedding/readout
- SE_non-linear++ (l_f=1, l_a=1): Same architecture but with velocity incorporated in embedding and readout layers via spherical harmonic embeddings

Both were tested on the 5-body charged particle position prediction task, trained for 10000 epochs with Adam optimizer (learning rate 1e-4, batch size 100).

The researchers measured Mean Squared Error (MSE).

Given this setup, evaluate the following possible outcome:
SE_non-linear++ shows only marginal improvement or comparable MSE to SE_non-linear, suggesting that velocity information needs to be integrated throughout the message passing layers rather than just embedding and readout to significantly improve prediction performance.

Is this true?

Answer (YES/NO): YES